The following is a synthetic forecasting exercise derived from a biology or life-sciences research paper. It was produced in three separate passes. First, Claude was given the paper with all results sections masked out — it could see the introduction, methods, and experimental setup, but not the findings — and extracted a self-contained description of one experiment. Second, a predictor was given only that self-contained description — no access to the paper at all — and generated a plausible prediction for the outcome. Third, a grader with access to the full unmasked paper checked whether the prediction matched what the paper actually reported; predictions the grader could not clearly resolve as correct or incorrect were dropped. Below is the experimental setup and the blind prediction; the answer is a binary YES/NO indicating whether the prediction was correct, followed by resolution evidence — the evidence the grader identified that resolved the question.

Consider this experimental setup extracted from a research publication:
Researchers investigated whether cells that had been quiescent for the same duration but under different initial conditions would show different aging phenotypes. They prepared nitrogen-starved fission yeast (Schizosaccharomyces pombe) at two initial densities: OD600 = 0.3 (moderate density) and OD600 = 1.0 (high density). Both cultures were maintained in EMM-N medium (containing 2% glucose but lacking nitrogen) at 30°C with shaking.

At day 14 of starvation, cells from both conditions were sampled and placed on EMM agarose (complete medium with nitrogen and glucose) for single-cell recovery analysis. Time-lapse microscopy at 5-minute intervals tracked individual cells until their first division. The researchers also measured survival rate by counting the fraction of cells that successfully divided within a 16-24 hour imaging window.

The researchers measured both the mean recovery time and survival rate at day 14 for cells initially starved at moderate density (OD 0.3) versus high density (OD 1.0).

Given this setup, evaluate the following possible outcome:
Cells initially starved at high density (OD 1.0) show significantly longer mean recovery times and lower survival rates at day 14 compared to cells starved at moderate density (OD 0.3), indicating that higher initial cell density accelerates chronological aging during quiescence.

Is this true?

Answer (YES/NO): YES